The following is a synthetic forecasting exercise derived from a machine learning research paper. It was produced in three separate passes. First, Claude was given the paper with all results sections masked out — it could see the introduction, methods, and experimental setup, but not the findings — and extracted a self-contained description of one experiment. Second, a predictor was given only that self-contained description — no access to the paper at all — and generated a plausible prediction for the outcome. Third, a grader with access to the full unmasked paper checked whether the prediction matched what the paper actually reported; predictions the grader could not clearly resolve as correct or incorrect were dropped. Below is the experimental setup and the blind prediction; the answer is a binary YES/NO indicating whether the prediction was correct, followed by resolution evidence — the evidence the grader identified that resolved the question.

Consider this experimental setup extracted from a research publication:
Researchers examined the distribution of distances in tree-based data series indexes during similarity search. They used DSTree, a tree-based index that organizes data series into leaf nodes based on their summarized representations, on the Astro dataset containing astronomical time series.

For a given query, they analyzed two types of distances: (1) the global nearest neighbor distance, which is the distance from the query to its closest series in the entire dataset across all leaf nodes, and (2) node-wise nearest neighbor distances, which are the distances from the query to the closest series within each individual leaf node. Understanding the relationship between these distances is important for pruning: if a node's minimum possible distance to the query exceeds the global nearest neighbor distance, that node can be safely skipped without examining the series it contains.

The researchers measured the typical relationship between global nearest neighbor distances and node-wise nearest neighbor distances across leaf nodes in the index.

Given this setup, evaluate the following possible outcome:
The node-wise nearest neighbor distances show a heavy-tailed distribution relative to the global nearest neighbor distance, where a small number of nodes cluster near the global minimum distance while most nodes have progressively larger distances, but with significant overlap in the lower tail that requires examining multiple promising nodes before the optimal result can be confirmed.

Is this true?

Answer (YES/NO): NO